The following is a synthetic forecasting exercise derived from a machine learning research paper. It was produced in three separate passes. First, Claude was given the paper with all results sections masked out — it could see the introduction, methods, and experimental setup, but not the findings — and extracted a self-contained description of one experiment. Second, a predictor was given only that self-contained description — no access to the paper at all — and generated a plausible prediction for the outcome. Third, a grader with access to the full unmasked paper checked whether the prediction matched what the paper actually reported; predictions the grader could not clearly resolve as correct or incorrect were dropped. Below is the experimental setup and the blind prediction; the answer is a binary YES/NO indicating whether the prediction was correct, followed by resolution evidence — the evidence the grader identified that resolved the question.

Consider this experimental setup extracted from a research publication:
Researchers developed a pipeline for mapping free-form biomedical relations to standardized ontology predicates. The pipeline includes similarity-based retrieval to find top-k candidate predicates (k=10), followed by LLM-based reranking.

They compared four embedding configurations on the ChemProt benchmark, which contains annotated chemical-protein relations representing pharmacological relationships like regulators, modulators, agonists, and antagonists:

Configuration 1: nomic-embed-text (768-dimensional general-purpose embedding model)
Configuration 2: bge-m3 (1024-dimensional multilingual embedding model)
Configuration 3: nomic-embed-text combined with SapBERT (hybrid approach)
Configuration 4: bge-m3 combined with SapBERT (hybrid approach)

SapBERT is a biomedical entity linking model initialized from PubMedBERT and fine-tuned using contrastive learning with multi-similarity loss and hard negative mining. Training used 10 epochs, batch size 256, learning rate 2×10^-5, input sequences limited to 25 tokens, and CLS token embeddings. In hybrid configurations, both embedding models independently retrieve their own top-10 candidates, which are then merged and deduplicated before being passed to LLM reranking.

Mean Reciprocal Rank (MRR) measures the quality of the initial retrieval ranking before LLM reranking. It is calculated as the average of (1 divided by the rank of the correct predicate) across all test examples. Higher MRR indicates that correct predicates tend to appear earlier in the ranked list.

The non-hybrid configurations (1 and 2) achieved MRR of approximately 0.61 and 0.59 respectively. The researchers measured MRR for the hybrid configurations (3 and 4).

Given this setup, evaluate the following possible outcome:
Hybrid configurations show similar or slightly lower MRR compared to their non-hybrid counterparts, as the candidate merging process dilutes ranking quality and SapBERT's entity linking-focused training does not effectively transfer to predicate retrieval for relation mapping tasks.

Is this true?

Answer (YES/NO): NO